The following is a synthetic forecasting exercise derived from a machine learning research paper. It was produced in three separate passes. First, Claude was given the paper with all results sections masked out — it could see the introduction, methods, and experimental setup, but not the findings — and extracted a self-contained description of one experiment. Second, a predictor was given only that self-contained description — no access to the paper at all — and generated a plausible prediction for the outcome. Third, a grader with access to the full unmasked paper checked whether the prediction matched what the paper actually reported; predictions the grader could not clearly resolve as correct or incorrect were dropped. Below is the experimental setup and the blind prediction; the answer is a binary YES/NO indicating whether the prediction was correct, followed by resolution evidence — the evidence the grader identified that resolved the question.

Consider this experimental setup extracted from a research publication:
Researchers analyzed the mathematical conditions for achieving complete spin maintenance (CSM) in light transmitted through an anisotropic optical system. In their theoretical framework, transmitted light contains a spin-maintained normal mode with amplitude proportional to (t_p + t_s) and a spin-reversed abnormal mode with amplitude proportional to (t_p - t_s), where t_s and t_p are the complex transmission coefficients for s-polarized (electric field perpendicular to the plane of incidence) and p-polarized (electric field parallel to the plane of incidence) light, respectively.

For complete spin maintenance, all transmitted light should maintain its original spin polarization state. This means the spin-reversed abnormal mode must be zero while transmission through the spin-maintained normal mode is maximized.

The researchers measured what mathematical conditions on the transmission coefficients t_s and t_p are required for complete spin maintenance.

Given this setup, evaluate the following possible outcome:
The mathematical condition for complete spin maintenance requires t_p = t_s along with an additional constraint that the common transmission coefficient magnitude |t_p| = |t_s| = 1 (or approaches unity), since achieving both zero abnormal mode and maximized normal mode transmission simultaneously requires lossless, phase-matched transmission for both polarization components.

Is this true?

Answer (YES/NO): YES